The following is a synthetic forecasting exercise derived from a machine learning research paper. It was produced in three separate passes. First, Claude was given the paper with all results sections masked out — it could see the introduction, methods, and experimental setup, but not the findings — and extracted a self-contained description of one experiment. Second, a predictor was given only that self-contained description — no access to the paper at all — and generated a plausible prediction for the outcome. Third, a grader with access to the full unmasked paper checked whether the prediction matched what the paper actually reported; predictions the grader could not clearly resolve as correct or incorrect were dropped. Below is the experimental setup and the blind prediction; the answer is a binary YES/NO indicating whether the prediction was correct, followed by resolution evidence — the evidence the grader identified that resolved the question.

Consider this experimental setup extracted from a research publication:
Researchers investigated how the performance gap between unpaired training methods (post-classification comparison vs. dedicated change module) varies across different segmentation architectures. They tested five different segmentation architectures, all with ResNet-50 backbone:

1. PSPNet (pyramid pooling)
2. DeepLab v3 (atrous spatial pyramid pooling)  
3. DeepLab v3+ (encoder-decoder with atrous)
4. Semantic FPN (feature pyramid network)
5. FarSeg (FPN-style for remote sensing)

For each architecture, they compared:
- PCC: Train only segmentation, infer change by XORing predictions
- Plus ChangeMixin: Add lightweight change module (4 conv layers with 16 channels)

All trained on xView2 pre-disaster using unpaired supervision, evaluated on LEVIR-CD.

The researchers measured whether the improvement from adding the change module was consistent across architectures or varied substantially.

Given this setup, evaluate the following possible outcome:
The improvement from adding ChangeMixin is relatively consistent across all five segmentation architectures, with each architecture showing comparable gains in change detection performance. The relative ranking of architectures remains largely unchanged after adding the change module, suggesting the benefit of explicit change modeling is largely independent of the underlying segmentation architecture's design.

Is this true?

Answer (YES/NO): NO